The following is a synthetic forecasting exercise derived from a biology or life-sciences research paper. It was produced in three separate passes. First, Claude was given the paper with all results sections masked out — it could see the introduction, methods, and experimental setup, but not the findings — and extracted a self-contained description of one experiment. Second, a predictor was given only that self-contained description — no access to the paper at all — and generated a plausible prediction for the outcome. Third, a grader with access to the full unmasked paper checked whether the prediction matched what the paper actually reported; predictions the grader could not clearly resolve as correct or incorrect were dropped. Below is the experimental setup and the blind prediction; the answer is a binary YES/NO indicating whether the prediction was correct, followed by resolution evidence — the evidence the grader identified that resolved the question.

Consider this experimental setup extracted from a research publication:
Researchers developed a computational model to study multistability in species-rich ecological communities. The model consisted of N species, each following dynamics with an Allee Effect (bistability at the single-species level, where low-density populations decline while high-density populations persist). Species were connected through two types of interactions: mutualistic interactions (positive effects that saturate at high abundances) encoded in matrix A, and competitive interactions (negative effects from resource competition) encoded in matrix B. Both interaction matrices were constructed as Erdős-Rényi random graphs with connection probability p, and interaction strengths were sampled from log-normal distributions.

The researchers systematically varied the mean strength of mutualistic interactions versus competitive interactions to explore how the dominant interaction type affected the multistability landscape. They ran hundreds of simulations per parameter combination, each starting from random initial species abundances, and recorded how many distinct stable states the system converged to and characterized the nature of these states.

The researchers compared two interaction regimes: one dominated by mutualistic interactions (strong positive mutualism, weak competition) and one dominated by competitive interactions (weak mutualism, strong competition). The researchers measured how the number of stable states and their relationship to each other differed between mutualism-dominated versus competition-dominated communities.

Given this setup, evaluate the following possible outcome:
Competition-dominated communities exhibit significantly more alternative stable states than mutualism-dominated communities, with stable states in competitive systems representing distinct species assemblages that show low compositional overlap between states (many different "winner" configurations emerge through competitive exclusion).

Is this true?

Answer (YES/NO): YES